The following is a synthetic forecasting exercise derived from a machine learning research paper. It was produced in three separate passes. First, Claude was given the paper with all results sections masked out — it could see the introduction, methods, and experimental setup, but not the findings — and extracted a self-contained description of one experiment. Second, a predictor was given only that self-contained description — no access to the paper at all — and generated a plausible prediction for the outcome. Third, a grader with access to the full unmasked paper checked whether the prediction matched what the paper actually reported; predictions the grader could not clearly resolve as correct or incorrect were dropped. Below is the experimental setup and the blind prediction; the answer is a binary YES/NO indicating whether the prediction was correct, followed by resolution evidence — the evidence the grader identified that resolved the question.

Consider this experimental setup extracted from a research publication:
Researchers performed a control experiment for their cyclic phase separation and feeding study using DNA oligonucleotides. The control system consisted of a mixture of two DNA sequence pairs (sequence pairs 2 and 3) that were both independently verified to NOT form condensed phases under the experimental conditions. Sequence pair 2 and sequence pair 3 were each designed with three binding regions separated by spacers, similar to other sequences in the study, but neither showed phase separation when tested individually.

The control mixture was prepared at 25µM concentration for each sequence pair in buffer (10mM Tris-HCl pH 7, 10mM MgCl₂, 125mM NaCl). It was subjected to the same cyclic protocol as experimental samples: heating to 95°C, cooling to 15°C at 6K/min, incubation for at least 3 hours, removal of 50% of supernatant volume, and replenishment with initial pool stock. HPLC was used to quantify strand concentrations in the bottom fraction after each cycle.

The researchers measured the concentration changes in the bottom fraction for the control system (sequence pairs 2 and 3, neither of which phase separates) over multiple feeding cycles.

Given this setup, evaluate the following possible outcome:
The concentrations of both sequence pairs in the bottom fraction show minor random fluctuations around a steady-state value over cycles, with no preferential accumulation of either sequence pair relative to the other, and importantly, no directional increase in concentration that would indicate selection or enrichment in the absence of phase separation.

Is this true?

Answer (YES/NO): NO